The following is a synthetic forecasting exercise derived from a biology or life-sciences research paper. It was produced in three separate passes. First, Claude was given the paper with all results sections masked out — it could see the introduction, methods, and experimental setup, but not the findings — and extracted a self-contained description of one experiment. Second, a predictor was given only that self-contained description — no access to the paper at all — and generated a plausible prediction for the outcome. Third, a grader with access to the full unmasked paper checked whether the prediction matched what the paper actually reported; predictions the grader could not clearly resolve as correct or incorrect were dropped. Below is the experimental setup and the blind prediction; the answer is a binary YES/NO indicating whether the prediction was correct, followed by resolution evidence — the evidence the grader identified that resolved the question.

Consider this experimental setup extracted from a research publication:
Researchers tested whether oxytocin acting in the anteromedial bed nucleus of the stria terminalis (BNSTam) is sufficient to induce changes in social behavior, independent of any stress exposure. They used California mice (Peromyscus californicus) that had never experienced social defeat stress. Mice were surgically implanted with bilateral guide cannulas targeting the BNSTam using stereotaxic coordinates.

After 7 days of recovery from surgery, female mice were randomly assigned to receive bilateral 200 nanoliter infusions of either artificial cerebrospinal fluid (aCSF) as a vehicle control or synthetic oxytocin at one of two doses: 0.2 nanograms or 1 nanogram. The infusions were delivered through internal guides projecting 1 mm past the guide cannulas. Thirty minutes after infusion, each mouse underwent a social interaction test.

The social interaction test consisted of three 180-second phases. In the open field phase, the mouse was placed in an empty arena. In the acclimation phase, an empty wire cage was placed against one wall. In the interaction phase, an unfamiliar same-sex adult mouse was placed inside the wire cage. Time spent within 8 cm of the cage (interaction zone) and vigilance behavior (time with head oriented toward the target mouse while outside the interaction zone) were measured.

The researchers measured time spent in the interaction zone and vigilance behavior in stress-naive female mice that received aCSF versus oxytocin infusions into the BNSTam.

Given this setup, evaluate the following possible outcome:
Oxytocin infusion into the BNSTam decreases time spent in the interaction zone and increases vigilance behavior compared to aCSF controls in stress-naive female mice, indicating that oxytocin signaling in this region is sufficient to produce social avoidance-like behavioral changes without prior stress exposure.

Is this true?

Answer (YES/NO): YES